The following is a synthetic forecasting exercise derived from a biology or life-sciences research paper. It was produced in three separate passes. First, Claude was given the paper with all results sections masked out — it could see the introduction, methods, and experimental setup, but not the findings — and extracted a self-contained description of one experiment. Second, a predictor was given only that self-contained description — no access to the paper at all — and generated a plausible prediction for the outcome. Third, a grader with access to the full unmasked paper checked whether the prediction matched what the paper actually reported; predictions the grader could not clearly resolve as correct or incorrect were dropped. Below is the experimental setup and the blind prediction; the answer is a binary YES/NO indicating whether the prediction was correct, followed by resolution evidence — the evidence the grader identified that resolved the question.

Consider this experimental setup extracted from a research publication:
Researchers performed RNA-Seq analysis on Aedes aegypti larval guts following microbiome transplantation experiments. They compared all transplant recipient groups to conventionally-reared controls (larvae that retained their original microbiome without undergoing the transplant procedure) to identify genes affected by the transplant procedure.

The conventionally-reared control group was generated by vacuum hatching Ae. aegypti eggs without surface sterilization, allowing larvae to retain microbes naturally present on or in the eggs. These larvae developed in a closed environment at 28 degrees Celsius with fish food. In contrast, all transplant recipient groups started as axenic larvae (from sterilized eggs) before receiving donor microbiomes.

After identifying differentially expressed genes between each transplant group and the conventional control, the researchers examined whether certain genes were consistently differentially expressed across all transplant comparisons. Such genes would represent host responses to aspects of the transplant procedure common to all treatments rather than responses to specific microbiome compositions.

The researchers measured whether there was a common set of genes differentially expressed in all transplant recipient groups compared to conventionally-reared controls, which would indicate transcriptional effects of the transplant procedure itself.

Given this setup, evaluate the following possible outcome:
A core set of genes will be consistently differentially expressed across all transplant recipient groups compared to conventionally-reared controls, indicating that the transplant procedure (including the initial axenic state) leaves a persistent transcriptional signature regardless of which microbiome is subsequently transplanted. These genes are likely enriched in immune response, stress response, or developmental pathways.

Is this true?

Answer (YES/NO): NO